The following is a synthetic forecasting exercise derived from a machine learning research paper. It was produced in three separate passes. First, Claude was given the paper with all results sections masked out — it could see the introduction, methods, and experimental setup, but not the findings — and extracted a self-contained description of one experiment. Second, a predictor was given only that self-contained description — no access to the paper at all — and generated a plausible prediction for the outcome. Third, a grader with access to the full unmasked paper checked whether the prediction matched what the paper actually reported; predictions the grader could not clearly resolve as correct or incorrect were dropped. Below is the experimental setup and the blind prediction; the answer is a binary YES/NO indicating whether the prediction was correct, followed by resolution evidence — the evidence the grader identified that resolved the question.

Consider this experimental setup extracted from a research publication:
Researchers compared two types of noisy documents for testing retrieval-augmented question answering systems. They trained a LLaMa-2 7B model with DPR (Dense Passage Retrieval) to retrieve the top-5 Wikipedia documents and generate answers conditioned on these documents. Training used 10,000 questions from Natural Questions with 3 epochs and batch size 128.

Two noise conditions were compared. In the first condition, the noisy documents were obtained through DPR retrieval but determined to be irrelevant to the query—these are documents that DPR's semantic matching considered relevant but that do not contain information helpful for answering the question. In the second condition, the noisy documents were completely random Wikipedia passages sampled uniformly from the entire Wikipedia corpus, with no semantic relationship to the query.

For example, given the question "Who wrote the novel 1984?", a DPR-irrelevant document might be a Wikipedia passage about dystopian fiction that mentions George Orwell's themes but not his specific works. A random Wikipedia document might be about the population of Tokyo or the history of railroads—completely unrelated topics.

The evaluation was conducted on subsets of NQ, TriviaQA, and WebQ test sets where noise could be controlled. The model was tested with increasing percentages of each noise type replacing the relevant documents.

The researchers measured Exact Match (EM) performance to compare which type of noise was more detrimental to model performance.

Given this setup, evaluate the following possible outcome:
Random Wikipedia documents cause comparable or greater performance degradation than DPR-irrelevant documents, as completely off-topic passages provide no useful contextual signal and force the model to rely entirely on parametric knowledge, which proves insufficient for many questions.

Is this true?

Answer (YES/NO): NO